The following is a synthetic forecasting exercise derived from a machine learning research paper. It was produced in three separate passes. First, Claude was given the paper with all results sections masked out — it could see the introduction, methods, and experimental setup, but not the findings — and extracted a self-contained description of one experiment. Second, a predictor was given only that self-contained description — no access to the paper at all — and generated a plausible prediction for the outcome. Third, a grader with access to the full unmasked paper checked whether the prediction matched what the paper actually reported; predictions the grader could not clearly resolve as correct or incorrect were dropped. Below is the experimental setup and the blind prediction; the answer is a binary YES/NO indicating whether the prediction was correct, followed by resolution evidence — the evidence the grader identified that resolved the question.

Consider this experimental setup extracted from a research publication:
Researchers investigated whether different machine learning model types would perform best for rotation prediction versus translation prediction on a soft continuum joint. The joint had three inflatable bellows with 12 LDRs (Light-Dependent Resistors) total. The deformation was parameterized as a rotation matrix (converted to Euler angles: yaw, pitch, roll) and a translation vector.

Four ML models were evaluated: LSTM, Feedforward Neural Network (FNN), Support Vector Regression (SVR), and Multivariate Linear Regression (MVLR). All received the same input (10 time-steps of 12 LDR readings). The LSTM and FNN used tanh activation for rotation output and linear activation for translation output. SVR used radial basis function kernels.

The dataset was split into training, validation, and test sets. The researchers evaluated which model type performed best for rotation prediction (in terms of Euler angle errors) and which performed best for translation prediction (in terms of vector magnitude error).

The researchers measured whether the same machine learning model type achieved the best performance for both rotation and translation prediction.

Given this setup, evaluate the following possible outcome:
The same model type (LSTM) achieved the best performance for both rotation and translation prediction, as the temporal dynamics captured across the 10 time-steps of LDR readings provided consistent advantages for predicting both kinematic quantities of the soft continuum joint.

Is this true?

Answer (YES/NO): NO